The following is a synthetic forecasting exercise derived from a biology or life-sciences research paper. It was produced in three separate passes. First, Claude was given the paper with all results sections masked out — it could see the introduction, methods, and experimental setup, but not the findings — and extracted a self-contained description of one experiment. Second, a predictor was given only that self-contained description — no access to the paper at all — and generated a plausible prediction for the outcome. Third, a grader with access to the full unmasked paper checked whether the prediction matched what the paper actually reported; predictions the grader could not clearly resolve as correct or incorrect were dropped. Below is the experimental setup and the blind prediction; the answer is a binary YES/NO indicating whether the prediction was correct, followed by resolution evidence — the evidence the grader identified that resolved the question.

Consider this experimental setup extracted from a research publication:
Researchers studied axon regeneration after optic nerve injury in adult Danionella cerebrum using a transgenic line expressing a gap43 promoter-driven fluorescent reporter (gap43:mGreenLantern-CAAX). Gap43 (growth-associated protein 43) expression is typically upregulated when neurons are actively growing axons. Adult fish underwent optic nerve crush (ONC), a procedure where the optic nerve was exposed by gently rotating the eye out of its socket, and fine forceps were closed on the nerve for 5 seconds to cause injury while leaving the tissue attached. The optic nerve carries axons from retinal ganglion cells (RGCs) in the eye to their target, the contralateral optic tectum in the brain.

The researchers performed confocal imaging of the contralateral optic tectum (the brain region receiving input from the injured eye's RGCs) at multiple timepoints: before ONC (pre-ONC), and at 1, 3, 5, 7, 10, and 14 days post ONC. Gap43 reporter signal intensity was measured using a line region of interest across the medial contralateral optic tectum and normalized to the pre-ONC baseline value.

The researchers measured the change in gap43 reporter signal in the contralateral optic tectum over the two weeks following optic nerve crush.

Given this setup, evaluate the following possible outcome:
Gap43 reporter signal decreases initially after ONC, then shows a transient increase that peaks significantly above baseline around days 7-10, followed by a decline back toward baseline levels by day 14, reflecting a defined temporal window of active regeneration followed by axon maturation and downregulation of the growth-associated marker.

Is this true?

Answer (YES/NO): NO